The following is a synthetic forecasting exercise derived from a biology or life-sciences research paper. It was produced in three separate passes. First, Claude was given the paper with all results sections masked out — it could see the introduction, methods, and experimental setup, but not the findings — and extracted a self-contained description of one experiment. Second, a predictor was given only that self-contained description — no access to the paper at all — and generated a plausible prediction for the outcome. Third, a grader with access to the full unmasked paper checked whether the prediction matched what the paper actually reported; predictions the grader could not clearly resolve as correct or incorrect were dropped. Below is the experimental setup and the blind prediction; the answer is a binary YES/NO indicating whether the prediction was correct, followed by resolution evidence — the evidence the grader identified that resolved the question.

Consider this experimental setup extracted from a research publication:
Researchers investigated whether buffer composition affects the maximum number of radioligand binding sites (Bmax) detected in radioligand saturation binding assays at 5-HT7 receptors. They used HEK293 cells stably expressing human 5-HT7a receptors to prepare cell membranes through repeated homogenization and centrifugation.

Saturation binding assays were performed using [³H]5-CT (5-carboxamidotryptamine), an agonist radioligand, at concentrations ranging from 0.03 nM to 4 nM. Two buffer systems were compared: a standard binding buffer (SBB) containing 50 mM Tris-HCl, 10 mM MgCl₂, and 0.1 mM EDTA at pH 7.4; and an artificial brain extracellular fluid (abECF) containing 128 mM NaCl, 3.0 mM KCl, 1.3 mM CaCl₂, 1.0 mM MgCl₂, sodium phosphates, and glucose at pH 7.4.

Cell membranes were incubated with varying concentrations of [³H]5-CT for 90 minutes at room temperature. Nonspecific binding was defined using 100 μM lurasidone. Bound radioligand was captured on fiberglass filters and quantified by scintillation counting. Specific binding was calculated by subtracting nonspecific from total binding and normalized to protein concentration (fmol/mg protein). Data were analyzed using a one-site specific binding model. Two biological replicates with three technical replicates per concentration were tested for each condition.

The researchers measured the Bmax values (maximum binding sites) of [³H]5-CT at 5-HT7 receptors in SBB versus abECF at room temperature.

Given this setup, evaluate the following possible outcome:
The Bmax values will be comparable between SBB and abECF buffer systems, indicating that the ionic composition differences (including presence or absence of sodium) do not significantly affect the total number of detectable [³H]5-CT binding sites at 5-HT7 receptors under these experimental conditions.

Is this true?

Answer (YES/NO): NO